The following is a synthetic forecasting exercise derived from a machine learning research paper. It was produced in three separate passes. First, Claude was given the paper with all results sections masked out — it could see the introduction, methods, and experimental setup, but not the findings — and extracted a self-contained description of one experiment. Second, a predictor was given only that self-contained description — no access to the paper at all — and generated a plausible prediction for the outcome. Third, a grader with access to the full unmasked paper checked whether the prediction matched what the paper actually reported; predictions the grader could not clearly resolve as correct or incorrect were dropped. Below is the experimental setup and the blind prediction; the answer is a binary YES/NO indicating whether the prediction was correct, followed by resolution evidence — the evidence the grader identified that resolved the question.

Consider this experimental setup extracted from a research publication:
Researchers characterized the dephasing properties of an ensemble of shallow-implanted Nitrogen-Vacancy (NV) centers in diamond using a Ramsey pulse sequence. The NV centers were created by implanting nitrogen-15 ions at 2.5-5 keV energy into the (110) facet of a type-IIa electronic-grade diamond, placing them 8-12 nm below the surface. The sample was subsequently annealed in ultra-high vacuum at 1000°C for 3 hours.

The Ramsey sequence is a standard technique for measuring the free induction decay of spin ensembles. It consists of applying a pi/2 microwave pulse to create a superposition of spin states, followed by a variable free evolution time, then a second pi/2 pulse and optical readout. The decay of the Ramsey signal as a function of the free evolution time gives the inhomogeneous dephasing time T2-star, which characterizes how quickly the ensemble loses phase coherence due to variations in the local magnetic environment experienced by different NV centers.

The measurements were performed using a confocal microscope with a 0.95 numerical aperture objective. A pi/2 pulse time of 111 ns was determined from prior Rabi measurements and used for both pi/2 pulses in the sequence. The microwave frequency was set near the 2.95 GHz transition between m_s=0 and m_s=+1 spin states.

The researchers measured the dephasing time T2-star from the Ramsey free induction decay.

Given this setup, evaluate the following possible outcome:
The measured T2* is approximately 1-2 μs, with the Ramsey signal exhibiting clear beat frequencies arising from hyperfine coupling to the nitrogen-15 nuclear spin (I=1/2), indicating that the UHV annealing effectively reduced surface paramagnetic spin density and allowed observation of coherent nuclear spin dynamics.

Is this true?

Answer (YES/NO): NO